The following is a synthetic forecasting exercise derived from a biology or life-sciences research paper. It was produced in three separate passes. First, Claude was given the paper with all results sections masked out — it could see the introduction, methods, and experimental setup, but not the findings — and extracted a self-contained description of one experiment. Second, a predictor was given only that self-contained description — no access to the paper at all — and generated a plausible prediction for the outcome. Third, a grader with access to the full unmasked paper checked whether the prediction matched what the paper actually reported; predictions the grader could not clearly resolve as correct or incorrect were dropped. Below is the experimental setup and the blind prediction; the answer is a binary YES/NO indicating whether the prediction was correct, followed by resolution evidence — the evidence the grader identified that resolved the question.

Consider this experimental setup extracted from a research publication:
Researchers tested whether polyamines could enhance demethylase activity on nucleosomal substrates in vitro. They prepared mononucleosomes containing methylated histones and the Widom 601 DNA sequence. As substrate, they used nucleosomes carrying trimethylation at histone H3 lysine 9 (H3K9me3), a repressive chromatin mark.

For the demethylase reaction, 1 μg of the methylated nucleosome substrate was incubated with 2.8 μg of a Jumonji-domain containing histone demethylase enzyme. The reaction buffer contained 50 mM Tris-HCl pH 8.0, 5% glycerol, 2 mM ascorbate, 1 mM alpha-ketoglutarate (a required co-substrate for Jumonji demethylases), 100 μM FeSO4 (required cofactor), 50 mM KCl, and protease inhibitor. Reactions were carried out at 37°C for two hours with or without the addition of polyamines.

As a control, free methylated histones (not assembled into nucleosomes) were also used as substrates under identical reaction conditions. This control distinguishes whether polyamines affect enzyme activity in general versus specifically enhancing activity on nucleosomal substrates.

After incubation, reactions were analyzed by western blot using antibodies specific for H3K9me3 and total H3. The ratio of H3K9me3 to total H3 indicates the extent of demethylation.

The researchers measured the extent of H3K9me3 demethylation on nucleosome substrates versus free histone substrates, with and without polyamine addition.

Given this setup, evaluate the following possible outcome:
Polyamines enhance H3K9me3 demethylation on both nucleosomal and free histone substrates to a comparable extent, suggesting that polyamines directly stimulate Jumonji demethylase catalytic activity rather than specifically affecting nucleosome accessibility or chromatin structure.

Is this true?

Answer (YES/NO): NO